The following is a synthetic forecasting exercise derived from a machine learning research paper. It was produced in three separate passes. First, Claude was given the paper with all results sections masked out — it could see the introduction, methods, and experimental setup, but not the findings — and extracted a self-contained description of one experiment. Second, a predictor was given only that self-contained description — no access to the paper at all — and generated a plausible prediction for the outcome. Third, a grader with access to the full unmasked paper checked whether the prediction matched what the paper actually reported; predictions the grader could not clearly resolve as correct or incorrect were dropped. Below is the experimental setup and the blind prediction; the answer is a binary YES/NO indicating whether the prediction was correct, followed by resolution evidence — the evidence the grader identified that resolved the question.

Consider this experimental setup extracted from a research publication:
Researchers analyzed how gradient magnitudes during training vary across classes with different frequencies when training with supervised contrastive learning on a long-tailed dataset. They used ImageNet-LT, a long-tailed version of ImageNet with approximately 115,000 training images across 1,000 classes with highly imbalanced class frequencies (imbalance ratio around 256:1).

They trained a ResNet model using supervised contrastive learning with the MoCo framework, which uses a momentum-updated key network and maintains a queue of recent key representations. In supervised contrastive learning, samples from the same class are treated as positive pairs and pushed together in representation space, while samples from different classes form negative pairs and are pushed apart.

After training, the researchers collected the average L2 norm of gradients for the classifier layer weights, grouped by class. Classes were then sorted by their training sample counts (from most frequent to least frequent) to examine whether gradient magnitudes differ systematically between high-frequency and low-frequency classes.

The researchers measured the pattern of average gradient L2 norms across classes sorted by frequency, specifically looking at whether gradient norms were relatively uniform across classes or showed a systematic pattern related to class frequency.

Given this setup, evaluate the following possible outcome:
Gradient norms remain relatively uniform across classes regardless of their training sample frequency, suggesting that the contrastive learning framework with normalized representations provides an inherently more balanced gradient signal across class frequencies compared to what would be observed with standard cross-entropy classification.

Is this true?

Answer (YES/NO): NO